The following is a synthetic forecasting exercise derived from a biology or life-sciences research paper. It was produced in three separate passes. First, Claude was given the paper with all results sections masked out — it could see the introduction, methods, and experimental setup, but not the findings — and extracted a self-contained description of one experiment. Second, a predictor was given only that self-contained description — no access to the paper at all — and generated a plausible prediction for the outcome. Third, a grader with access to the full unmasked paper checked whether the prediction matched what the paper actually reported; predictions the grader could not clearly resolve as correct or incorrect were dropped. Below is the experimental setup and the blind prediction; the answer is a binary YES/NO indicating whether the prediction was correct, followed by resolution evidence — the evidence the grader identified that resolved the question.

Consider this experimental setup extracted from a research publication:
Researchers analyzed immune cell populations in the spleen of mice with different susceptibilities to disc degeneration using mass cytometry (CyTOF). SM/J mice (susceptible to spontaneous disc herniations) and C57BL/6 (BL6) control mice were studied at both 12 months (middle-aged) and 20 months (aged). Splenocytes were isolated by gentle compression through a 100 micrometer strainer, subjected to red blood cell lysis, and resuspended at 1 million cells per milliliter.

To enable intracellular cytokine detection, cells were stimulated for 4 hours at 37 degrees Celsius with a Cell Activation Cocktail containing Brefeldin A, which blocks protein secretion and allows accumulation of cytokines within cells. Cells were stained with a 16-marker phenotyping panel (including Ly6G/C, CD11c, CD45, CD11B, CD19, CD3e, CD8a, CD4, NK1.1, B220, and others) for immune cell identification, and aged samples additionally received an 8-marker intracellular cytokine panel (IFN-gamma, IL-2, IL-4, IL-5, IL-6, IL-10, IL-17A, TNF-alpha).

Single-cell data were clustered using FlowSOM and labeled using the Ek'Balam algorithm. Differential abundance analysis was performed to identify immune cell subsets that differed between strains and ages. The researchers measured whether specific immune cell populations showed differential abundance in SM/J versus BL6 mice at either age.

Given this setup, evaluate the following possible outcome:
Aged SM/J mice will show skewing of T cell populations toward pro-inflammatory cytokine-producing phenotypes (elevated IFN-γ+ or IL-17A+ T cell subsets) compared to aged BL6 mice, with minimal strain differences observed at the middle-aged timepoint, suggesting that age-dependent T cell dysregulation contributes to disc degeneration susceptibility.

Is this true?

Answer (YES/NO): NO